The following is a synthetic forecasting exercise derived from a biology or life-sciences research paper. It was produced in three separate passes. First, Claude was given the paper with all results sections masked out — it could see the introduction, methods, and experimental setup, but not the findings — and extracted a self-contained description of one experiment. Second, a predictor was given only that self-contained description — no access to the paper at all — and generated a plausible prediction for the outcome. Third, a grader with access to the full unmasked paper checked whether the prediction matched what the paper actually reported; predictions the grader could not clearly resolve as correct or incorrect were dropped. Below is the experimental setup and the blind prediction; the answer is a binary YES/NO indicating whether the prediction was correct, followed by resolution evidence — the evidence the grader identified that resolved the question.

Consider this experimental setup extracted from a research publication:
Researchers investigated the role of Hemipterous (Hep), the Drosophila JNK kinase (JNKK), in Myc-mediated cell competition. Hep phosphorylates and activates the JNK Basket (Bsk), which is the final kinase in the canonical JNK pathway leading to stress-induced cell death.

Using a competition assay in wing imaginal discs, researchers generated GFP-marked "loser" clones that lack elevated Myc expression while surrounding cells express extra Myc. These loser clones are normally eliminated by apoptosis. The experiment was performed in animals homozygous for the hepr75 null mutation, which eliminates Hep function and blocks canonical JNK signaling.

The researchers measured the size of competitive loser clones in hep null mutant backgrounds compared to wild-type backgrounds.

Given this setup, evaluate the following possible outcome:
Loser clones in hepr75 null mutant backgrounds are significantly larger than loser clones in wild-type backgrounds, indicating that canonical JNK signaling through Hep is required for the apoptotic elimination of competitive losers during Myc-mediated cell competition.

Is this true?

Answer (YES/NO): NO